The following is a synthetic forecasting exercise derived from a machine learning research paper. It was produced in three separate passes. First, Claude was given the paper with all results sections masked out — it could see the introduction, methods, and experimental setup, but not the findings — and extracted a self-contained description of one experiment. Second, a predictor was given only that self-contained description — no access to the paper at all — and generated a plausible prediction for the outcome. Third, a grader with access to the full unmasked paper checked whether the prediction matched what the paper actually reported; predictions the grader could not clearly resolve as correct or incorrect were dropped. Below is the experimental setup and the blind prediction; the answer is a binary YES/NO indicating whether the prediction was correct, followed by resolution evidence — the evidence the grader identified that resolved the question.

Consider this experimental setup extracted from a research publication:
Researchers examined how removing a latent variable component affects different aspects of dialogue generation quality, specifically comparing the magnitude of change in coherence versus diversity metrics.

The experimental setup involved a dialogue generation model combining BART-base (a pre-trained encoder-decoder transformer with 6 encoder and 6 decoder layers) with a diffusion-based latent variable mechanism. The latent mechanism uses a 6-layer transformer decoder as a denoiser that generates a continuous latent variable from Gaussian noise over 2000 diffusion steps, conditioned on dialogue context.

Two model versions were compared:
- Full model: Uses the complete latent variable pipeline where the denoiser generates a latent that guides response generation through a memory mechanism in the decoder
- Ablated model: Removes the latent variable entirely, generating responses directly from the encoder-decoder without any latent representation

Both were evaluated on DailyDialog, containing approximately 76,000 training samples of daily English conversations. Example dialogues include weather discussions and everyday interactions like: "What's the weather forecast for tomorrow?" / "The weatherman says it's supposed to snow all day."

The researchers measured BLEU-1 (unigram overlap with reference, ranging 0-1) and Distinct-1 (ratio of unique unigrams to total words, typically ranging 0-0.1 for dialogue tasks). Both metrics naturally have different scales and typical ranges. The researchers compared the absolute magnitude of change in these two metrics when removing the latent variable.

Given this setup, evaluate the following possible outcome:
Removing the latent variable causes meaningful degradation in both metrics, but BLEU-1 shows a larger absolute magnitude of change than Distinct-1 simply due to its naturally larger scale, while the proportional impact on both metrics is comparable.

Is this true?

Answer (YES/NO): NO